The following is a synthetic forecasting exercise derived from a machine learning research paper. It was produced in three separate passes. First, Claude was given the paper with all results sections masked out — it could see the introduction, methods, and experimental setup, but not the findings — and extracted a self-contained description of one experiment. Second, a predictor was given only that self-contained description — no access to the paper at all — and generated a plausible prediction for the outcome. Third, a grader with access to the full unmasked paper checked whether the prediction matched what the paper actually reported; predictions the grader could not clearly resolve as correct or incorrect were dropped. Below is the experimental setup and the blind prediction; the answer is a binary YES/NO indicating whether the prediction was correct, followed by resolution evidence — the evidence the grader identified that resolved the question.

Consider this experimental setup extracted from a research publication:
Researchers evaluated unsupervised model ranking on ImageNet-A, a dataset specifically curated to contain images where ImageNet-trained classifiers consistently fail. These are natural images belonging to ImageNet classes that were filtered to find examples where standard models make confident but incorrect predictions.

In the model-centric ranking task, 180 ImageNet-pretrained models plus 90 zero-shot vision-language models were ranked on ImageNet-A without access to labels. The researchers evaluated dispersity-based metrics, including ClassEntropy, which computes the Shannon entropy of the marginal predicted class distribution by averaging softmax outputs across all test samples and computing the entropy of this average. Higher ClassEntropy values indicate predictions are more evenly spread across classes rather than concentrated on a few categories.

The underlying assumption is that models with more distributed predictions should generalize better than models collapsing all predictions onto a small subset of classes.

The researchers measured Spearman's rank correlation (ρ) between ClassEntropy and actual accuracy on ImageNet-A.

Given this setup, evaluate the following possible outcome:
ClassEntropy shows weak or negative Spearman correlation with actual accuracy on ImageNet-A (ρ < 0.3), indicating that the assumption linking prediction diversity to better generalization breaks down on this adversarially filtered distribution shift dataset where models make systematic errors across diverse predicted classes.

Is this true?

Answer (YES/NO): YES